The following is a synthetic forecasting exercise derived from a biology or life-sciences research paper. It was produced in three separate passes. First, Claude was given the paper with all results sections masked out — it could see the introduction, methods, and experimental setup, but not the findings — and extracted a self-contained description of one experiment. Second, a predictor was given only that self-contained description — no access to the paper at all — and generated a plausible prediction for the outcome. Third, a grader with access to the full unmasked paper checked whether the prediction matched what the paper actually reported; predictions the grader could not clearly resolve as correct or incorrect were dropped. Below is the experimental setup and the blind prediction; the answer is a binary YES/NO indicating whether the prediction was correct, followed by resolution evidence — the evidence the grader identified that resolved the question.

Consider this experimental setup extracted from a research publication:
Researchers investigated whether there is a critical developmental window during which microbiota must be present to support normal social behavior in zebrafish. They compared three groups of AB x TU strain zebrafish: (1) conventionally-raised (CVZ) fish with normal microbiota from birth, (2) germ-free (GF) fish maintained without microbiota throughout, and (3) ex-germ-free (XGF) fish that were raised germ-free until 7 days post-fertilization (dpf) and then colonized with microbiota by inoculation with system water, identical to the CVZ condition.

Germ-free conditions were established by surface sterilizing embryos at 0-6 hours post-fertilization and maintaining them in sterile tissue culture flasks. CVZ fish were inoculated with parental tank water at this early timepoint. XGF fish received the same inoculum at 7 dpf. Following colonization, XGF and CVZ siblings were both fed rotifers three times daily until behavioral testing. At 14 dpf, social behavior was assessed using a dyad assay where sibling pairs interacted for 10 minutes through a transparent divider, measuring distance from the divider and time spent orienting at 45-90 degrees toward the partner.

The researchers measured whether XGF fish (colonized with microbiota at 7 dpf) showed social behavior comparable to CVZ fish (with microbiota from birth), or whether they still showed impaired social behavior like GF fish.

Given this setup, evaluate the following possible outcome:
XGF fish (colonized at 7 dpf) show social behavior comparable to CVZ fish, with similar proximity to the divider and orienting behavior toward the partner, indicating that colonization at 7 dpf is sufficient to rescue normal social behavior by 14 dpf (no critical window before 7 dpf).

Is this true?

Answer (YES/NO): NO